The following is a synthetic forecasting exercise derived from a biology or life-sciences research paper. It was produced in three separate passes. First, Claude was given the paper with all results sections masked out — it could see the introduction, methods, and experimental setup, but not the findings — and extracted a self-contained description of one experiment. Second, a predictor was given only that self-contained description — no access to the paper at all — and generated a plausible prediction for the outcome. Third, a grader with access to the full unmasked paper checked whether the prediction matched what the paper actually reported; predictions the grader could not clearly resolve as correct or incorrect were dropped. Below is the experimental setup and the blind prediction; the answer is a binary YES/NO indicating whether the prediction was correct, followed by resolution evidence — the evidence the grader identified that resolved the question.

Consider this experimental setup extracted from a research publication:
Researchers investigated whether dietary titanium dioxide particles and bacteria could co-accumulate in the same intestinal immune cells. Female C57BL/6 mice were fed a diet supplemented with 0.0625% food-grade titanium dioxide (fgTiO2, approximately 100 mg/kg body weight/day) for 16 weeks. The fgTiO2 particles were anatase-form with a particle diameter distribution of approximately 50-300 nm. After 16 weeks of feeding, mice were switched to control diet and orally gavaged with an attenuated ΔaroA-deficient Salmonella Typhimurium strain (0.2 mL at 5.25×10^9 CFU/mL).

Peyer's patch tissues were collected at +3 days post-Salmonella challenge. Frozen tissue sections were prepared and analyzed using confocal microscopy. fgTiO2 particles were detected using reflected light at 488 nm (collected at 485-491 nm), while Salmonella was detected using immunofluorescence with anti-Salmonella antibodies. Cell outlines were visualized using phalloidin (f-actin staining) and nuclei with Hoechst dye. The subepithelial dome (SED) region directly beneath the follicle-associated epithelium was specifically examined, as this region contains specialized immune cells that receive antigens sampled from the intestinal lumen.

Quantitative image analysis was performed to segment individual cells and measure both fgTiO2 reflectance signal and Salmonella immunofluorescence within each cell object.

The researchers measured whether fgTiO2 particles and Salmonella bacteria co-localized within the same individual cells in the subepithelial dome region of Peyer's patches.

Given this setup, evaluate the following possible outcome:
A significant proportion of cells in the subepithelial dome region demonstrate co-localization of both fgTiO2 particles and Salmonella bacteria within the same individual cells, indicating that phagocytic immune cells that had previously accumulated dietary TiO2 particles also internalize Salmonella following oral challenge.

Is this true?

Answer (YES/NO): YES